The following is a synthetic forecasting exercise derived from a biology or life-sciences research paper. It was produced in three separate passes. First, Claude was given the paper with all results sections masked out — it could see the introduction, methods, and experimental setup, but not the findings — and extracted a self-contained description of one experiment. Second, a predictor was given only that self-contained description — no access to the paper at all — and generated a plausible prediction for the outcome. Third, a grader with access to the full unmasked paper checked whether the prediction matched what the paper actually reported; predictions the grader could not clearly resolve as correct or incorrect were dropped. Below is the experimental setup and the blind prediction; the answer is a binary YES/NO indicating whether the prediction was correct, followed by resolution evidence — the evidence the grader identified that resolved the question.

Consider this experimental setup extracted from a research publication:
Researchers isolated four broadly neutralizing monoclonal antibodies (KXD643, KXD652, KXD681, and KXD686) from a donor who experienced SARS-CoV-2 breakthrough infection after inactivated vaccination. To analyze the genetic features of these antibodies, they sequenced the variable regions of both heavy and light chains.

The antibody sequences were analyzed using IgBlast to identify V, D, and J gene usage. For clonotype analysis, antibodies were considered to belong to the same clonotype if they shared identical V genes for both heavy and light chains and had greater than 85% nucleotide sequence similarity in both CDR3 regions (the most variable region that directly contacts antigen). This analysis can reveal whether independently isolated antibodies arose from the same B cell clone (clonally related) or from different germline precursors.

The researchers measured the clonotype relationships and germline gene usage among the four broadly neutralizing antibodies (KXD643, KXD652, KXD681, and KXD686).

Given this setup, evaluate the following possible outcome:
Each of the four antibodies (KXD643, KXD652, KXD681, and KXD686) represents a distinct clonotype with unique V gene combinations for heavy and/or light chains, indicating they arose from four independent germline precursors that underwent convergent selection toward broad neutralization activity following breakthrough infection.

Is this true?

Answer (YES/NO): NO